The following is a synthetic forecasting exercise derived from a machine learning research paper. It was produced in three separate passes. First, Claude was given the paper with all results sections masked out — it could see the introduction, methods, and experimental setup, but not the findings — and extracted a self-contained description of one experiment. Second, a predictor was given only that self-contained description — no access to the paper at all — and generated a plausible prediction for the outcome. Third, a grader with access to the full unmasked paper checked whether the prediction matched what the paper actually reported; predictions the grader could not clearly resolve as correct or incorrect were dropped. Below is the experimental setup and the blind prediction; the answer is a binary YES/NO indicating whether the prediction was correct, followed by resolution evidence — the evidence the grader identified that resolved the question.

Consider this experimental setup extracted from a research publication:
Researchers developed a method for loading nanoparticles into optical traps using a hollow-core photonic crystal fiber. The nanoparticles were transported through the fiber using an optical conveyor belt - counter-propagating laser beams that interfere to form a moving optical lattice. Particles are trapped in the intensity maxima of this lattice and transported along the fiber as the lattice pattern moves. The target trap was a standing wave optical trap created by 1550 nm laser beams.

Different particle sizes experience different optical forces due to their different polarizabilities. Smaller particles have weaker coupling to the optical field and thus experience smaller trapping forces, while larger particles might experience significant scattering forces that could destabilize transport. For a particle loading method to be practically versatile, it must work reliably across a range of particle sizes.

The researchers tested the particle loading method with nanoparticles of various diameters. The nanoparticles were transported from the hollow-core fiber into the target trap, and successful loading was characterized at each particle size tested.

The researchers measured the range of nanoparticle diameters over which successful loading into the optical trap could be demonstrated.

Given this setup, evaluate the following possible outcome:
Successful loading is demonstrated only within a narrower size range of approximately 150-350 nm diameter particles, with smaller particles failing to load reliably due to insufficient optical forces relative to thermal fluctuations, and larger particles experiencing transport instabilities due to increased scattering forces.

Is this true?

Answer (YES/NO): NO